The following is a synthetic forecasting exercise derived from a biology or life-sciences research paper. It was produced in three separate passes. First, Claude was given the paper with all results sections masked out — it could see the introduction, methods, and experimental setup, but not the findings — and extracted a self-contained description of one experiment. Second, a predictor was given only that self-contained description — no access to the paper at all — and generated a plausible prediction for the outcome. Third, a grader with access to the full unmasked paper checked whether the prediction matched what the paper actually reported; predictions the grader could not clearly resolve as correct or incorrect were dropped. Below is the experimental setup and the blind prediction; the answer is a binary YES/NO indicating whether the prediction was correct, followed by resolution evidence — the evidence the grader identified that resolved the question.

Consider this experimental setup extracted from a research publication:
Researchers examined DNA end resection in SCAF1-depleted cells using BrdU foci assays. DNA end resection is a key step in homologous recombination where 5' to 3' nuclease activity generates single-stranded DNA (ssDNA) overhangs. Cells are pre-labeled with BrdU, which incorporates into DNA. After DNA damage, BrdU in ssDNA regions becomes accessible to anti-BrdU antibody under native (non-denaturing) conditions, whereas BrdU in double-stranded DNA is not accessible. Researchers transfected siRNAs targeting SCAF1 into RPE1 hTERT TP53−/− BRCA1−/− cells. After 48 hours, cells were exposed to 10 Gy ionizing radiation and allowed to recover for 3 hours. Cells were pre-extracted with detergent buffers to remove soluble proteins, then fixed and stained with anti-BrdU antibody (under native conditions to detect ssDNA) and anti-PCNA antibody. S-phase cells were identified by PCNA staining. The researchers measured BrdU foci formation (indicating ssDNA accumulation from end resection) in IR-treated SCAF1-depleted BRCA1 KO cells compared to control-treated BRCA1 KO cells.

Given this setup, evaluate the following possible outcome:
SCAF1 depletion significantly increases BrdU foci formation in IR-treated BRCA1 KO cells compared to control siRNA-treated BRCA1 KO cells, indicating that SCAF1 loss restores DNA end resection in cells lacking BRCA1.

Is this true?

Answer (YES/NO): NO